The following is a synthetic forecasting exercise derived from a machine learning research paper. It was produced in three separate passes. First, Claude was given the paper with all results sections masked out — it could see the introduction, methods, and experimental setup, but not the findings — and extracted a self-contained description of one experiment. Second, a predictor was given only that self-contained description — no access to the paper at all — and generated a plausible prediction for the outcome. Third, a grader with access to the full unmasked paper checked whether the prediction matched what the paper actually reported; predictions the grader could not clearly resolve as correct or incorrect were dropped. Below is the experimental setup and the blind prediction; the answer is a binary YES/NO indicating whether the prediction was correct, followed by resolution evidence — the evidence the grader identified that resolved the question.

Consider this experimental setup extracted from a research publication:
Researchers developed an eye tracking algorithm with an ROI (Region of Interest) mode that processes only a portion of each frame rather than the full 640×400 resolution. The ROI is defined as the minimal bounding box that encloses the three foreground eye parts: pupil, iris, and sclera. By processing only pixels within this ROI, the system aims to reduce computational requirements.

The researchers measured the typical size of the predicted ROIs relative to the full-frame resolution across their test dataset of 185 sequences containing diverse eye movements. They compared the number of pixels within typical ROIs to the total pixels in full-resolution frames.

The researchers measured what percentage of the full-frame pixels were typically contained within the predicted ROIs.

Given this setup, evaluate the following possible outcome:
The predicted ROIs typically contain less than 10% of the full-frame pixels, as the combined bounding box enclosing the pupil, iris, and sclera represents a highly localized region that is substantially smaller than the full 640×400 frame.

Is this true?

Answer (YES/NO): NO